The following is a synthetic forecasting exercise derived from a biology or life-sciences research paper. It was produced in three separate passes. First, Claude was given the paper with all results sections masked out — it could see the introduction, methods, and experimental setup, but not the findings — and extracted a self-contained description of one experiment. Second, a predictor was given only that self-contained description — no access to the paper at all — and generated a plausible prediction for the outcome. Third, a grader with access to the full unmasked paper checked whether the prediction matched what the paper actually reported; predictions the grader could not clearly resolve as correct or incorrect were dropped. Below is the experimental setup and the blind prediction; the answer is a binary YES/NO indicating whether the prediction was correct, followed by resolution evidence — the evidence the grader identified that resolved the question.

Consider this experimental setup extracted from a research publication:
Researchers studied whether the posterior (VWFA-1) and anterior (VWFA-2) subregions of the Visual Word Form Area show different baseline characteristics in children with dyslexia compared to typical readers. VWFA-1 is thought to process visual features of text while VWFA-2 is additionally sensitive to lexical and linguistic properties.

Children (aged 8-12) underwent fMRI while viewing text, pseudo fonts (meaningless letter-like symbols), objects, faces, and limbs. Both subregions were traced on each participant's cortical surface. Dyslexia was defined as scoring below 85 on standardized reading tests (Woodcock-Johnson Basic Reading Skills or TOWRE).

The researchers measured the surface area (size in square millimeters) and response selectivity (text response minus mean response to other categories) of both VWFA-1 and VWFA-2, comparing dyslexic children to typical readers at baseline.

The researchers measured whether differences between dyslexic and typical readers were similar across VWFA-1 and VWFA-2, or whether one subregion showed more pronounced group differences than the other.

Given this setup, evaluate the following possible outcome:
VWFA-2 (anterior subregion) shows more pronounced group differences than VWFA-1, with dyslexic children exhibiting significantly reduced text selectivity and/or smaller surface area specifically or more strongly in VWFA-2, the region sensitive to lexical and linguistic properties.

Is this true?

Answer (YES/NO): NO